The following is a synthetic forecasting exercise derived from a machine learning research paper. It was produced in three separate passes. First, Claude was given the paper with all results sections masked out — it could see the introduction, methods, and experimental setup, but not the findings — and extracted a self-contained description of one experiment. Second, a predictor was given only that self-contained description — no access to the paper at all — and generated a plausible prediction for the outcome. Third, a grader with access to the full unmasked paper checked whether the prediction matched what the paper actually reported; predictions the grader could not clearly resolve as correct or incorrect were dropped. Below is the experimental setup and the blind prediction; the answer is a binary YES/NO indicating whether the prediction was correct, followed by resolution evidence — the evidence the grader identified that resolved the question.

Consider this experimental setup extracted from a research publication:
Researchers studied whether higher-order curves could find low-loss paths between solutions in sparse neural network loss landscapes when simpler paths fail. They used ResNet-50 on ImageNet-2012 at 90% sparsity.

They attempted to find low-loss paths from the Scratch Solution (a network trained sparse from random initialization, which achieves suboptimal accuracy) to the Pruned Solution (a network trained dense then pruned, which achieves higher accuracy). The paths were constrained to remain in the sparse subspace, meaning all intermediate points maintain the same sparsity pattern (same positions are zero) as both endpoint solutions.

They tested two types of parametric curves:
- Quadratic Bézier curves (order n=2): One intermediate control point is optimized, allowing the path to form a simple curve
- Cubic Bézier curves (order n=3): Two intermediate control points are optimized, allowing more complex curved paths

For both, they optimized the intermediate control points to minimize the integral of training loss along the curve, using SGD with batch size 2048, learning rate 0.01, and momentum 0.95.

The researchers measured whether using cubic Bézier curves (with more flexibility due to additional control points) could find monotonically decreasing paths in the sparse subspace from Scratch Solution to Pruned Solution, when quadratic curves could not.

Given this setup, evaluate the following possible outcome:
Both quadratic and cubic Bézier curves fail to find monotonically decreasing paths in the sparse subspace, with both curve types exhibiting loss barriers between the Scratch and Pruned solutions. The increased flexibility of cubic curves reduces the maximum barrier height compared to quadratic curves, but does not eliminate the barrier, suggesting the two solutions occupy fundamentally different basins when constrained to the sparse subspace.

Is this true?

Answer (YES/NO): NO